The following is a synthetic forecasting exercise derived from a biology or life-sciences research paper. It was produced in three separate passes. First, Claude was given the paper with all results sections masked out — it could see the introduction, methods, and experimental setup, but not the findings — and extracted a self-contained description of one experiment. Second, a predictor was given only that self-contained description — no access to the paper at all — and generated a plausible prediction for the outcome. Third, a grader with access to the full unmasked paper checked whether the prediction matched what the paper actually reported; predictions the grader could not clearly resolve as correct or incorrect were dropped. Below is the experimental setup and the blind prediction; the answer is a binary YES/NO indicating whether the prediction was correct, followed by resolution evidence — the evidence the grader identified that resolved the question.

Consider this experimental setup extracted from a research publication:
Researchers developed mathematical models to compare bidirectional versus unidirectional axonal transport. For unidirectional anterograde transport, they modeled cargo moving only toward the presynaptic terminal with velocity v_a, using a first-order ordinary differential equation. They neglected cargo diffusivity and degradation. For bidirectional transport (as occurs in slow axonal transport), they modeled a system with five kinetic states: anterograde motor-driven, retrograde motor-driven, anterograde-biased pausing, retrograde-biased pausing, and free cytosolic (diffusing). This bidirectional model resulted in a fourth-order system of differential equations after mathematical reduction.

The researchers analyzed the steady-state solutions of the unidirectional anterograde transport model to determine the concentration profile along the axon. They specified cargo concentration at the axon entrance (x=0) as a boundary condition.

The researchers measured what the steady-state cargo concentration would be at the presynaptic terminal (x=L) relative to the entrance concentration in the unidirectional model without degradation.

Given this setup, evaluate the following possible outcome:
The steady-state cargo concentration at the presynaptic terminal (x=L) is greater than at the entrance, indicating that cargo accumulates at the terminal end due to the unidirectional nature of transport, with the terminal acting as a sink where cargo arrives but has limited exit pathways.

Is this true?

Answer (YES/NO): NO